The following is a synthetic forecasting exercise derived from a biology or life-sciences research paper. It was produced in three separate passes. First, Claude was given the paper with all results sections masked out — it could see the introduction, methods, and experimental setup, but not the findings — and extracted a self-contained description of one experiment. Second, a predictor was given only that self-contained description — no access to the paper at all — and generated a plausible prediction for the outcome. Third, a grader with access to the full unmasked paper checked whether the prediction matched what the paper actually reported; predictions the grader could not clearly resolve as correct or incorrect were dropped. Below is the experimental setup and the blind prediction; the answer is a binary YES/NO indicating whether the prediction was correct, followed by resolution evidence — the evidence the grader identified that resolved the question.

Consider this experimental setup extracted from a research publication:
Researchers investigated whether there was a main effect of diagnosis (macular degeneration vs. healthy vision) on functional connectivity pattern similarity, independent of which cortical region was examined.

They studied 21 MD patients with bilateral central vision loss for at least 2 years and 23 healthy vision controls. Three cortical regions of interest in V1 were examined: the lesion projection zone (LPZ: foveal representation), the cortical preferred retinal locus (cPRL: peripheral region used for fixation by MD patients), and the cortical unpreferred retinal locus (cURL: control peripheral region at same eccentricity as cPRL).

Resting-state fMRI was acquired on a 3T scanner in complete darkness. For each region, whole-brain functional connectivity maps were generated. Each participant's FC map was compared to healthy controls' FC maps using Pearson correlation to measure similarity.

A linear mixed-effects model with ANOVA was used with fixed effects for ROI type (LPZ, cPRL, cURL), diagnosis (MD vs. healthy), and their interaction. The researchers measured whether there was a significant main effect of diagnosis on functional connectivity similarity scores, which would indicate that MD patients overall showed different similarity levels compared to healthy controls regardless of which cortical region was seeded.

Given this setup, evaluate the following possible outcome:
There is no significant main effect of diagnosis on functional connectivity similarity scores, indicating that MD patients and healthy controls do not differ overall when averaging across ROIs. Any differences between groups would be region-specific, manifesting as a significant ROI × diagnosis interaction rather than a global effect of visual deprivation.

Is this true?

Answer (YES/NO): YES